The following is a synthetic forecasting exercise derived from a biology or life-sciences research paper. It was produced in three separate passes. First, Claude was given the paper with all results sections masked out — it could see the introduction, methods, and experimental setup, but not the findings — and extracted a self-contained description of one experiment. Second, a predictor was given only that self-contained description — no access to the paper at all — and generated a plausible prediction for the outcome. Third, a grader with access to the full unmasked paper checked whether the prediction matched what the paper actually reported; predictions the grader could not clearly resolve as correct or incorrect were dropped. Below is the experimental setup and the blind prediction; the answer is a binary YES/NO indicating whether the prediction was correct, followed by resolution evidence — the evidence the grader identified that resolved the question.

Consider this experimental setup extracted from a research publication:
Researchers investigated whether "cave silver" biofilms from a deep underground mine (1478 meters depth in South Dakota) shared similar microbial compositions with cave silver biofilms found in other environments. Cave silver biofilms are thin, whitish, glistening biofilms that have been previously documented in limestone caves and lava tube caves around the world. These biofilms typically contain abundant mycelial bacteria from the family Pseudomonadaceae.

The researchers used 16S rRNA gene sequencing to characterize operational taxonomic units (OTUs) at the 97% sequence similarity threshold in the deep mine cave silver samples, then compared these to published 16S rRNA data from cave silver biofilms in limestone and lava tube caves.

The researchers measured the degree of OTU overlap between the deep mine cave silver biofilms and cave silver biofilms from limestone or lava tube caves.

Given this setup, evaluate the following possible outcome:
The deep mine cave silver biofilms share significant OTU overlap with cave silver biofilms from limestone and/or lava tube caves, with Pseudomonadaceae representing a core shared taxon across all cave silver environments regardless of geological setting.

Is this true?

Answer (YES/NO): NO